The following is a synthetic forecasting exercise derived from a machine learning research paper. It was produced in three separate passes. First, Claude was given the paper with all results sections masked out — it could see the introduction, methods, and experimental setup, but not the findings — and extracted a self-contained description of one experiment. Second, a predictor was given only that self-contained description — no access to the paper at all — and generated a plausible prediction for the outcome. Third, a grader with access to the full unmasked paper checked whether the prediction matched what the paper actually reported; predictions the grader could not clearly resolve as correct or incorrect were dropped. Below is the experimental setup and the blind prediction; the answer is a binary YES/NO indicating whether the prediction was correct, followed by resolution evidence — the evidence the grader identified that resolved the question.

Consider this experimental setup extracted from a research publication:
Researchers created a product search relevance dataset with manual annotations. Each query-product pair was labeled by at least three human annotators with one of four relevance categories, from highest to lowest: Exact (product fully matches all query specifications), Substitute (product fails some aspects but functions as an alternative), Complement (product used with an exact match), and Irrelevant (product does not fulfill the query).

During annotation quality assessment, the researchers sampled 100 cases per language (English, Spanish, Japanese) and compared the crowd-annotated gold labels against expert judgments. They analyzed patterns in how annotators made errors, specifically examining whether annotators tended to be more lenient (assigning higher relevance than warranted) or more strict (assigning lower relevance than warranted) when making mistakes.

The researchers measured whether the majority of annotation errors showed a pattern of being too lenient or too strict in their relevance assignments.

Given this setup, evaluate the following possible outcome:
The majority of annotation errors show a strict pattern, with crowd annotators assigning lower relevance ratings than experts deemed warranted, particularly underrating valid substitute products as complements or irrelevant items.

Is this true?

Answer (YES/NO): NO